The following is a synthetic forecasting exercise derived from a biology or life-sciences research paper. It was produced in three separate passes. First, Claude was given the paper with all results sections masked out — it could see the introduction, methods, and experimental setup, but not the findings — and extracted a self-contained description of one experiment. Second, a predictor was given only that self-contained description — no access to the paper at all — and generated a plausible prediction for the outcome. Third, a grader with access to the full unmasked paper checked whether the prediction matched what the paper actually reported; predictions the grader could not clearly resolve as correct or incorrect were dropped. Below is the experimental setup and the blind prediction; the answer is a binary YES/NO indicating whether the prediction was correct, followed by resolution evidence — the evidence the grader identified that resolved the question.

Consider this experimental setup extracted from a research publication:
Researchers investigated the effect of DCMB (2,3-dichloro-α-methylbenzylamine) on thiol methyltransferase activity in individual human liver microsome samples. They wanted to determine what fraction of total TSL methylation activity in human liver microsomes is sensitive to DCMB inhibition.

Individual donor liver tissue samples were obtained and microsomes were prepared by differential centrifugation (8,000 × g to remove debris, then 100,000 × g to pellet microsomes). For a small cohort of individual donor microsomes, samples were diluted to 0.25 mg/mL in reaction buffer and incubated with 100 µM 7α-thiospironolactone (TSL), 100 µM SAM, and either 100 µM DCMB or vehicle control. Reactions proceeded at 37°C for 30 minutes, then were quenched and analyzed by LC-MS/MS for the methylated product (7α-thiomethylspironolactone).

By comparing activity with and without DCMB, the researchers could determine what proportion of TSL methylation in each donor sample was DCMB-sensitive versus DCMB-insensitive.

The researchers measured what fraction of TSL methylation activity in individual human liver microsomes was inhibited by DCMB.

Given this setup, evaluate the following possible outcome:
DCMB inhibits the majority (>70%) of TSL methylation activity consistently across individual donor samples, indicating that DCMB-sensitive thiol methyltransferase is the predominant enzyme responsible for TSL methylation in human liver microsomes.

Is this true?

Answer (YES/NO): YES